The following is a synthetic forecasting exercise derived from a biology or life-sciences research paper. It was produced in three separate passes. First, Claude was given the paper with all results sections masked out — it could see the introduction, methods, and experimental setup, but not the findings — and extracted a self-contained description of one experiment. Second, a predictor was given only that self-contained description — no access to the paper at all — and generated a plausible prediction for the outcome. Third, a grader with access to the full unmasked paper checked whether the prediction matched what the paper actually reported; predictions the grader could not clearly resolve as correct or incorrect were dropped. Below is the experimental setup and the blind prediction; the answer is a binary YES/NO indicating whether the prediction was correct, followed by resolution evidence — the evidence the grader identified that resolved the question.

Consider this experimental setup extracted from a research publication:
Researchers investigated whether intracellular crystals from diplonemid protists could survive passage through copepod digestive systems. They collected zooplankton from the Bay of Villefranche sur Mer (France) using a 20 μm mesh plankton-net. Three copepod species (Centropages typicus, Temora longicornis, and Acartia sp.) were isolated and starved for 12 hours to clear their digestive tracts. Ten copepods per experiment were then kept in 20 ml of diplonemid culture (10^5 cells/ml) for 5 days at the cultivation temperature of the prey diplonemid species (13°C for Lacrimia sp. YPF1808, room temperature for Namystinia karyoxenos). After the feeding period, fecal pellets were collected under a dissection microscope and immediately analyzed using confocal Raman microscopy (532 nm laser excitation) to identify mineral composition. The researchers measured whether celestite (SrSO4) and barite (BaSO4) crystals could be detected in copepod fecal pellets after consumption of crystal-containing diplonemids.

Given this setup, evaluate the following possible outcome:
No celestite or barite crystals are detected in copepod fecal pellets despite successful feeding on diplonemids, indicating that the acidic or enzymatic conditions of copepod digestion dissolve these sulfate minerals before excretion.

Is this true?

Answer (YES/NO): NO